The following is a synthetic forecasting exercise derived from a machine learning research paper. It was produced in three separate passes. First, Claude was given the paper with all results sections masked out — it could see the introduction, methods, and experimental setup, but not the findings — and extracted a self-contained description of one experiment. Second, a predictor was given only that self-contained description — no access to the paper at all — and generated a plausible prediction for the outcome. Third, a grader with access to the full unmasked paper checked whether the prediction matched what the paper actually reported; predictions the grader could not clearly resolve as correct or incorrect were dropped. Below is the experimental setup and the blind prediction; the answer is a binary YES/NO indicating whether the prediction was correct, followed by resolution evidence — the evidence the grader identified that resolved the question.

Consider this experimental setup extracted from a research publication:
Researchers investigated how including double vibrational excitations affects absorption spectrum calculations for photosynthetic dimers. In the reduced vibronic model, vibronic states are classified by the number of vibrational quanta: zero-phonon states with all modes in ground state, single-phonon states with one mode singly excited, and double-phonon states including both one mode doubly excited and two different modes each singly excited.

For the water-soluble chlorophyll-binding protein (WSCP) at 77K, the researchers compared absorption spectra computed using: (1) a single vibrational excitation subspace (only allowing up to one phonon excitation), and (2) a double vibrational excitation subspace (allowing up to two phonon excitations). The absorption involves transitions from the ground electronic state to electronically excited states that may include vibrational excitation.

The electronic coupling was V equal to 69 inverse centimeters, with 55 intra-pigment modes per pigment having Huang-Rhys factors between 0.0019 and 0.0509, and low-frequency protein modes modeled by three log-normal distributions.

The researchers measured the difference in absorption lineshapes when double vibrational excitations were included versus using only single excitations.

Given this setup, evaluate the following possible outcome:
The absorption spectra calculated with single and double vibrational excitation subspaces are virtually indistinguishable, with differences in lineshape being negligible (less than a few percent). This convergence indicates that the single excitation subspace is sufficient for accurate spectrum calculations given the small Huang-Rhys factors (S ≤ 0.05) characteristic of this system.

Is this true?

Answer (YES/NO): NO